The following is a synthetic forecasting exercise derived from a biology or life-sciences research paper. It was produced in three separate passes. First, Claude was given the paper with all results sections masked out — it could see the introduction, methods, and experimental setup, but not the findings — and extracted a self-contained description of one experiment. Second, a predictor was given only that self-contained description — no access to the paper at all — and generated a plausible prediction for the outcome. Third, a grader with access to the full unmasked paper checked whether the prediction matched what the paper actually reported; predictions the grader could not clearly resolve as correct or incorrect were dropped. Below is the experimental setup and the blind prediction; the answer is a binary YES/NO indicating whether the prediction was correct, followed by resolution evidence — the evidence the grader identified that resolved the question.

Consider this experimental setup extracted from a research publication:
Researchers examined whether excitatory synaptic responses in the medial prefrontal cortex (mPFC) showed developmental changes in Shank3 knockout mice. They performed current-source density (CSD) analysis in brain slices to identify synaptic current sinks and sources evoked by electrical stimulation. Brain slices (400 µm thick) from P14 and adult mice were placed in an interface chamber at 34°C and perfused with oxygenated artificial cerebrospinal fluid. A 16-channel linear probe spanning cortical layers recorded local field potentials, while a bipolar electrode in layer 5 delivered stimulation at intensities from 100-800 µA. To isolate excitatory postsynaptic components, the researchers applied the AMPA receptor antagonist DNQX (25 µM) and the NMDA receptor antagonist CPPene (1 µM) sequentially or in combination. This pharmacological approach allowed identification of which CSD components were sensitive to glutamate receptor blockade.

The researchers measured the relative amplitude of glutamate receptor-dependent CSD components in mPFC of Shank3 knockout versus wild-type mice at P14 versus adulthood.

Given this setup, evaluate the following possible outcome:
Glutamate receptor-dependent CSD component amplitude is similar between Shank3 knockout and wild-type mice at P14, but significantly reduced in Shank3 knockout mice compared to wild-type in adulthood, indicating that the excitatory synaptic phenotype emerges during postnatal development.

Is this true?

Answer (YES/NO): NO